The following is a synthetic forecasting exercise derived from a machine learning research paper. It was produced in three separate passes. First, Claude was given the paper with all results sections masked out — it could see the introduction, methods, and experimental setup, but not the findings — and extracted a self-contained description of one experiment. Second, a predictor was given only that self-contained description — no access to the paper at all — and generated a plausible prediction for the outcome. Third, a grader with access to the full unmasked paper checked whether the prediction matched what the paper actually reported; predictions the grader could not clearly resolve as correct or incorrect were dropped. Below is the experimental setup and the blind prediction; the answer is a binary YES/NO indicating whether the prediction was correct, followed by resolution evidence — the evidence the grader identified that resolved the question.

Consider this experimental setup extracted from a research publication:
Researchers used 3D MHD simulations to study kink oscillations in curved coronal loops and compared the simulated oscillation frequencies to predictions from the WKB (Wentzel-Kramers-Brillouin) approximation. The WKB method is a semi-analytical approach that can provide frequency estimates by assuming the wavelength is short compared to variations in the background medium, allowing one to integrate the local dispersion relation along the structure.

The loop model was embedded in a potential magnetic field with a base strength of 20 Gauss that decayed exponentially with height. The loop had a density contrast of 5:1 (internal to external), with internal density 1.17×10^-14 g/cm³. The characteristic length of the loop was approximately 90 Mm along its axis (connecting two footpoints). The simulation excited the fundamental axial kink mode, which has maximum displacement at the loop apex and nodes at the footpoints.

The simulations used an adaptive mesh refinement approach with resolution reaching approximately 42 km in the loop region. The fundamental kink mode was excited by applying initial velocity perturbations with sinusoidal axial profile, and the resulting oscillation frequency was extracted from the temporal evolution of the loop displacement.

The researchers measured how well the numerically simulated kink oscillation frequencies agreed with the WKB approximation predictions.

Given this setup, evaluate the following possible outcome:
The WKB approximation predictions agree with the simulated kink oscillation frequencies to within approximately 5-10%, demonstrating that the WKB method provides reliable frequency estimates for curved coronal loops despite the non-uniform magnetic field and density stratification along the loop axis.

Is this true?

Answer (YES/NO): NO